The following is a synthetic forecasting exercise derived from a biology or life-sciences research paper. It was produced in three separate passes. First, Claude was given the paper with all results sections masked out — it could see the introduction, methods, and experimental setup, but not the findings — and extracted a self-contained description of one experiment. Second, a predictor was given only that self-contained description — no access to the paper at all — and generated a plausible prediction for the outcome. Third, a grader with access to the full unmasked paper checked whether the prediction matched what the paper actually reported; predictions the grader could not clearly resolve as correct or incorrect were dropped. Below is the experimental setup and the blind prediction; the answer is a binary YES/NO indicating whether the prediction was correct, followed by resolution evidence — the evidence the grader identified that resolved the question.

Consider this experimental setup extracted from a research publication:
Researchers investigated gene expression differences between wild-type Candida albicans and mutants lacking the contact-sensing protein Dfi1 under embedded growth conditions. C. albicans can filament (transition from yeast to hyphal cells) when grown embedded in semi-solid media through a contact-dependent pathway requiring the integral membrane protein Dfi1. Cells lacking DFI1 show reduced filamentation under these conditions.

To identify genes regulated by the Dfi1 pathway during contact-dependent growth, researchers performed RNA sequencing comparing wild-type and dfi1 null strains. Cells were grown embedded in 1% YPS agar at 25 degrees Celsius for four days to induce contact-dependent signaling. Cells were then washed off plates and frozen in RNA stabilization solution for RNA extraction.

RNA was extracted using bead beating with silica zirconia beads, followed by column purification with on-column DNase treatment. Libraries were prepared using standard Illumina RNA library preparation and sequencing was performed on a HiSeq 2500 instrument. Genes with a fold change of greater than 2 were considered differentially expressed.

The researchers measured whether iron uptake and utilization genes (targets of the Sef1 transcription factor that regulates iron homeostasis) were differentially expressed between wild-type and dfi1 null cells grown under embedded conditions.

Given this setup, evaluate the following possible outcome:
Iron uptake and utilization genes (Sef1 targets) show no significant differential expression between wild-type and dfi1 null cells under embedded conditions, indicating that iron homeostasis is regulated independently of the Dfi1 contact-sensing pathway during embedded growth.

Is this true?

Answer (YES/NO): NO